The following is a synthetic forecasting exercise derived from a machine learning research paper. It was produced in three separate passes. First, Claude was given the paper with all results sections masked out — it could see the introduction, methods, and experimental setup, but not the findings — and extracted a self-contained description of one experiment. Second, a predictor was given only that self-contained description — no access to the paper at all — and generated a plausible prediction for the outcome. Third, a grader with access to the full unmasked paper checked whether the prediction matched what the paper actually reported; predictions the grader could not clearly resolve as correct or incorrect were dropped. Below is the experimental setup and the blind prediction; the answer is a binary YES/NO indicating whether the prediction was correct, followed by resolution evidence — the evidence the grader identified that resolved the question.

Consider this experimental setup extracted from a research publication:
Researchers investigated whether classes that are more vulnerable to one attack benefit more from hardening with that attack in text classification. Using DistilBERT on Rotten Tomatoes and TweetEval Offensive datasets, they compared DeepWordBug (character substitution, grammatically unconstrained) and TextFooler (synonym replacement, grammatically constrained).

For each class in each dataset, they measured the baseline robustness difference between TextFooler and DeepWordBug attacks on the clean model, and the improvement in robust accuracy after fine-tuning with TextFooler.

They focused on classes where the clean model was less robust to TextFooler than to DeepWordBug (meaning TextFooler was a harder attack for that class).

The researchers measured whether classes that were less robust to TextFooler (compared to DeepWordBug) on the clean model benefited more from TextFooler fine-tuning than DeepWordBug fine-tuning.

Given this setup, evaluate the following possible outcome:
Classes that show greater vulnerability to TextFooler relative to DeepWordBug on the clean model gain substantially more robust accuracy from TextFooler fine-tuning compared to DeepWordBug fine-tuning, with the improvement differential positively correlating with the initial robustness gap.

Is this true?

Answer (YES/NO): NO